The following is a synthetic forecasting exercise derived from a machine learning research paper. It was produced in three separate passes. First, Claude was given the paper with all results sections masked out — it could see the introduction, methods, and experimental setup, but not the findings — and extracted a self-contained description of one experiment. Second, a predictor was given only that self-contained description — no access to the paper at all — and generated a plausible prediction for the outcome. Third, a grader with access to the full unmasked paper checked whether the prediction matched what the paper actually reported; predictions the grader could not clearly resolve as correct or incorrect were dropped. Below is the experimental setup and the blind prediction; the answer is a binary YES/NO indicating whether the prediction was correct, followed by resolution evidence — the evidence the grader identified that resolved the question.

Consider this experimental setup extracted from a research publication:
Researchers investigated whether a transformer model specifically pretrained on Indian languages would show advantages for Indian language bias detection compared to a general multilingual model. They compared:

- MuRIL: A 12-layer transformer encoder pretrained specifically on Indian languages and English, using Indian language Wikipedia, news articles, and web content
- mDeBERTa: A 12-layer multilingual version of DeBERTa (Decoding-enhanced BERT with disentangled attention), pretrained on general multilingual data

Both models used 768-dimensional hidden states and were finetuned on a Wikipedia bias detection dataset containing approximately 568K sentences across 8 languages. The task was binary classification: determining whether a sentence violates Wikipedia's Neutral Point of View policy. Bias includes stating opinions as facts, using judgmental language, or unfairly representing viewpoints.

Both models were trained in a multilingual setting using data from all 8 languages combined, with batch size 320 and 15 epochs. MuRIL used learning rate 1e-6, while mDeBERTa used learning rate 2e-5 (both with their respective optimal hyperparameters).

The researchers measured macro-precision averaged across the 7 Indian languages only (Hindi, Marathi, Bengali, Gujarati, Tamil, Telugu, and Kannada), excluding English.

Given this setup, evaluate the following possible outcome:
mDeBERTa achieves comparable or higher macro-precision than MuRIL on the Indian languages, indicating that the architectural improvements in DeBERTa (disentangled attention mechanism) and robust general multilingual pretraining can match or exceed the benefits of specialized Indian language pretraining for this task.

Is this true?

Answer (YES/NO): NO